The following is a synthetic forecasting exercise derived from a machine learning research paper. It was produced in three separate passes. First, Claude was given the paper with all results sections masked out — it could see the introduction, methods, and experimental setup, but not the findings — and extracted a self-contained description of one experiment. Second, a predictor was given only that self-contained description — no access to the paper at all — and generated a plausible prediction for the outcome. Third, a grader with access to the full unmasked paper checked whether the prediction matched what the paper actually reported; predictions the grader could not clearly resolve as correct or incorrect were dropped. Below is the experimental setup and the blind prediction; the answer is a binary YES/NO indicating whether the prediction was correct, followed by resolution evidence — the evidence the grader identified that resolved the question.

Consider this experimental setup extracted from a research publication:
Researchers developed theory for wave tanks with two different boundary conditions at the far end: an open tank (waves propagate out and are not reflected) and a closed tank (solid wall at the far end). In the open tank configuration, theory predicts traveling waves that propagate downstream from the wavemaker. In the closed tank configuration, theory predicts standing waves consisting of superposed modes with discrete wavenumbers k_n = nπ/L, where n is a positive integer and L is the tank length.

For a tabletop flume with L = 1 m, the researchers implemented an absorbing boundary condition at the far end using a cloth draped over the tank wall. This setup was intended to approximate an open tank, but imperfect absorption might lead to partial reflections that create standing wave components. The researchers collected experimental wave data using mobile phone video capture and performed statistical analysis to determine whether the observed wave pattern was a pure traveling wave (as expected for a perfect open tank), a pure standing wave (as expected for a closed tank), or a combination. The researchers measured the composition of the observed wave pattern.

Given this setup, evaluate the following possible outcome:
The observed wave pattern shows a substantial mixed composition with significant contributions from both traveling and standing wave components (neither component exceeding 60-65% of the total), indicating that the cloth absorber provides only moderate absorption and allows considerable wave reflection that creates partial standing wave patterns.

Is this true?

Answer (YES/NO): NO